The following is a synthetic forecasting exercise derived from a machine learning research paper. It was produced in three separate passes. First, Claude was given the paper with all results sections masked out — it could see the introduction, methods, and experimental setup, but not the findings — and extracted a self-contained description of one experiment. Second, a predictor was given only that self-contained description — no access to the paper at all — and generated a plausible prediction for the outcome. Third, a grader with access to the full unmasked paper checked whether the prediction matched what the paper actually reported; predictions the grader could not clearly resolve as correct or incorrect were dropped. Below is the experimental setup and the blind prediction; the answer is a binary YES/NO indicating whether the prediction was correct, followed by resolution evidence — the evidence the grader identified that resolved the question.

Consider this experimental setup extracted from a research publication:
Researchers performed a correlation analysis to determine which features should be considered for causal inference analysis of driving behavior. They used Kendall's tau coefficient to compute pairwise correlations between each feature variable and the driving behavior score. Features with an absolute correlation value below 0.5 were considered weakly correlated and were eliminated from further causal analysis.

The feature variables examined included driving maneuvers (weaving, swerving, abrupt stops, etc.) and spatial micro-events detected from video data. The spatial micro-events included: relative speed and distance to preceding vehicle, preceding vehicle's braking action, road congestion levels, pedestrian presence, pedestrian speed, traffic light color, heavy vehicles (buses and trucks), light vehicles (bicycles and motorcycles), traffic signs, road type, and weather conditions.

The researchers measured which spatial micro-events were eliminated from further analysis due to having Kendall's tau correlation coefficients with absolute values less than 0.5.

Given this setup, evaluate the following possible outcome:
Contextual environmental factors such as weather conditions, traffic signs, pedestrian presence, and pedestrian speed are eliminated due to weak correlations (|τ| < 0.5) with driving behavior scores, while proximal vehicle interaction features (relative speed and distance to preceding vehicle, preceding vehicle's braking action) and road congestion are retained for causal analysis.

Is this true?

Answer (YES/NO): NO